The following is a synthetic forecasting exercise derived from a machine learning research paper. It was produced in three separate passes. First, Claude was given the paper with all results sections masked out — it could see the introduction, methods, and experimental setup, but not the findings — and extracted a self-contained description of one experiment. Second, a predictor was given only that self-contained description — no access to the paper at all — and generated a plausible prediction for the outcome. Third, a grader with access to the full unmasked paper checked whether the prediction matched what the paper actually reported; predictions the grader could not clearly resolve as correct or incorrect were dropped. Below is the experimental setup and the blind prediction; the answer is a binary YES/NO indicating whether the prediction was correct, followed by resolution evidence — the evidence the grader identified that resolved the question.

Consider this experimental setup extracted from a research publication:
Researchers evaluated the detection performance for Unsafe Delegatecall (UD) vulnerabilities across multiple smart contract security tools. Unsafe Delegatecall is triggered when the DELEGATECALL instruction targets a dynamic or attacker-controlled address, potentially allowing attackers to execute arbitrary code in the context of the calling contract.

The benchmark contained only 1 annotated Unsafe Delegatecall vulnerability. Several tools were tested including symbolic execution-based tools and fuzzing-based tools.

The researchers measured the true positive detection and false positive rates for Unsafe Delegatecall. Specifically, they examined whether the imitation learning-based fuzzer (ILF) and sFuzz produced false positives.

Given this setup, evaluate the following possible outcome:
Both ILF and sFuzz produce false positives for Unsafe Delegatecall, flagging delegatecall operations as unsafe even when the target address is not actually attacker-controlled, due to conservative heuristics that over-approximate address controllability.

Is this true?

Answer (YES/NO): YES